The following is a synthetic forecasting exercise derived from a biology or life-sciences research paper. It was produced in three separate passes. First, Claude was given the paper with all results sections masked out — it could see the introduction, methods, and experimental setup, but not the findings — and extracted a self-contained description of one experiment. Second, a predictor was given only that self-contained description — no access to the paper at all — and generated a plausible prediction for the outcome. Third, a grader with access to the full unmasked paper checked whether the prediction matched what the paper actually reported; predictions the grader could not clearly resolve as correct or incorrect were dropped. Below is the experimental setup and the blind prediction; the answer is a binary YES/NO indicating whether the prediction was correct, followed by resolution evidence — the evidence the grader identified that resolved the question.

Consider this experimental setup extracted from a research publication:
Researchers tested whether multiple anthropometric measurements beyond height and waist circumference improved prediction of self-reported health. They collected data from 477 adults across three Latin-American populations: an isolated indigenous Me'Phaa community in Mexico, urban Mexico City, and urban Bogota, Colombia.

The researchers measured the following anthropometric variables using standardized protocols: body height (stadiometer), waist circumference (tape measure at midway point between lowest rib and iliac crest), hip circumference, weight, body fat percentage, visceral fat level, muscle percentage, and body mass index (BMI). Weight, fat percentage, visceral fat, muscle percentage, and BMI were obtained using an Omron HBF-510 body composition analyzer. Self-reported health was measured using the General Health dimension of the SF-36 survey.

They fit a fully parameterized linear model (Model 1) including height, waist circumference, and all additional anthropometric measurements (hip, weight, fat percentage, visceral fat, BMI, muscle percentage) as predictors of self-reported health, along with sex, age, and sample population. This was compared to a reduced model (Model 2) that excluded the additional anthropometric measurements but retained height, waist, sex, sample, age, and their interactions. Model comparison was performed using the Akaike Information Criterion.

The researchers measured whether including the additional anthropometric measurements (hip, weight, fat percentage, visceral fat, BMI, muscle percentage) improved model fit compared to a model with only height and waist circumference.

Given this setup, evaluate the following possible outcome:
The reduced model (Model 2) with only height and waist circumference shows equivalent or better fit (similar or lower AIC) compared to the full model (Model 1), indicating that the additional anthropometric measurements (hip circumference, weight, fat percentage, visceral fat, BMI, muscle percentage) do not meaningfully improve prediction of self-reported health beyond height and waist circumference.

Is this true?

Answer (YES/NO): YES